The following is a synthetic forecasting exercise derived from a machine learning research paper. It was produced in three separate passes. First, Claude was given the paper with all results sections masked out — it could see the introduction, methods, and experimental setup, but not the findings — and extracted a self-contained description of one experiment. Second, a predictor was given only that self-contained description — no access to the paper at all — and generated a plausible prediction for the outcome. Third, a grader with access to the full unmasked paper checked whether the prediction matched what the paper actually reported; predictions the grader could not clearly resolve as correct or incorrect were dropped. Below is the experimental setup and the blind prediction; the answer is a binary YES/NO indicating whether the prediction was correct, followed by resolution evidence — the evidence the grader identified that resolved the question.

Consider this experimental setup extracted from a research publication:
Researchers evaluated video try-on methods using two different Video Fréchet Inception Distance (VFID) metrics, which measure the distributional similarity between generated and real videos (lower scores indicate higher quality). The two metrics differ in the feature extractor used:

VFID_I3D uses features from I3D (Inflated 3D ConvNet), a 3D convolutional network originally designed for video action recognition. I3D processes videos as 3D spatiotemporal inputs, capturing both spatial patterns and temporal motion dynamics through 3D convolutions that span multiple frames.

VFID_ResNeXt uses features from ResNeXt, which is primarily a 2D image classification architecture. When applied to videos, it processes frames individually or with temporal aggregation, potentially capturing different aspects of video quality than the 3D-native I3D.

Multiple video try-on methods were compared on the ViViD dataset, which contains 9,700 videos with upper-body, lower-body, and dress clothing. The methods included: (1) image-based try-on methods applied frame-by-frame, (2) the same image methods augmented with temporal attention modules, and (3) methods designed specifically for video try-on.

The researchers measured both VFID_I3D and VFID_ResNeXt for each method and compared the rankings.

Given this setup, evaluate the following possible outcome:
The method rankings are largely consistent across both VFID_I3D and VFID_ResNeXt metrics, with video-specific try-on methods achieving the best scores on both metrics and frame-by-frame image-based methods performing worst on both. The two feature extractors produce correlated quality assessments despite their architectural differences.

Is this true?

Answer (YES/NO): NO